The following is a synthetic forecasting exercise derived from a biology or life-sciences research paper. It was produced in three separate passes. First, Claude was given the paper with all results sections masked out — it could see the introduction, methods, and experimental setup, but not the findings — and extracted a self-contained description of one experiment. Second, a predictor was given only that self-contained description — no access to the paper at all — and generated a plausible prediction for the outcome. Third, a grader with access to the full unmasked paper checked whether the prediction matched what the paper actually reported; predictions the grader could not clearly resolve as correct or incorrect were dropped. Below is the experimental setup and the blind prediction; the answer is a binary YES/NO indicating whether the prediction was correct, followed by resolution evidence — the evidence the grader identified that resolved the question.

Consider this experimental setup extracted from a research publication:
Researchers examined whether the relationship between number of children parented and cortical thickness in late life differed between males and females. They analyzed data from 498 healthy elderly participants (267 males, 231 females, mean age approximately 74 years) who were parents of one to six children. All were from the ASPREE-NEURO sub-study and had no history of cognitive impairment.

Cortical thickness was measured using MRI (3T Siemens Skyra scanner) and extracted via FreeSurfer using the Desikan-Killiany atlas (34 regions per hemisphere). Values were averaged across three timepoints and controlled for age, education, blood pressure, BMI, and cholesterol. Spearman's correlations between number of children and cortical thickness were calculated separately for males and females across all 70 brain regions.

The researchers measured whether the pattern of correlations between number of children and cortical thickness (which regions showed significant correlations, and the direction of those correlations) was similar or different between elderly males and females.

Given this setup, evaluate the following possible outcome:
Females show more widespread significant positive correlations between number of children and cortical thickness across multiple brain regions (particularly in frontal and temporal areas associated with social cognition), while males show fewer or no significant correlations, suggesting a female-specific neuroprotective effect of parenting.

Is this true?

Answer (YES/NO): NO